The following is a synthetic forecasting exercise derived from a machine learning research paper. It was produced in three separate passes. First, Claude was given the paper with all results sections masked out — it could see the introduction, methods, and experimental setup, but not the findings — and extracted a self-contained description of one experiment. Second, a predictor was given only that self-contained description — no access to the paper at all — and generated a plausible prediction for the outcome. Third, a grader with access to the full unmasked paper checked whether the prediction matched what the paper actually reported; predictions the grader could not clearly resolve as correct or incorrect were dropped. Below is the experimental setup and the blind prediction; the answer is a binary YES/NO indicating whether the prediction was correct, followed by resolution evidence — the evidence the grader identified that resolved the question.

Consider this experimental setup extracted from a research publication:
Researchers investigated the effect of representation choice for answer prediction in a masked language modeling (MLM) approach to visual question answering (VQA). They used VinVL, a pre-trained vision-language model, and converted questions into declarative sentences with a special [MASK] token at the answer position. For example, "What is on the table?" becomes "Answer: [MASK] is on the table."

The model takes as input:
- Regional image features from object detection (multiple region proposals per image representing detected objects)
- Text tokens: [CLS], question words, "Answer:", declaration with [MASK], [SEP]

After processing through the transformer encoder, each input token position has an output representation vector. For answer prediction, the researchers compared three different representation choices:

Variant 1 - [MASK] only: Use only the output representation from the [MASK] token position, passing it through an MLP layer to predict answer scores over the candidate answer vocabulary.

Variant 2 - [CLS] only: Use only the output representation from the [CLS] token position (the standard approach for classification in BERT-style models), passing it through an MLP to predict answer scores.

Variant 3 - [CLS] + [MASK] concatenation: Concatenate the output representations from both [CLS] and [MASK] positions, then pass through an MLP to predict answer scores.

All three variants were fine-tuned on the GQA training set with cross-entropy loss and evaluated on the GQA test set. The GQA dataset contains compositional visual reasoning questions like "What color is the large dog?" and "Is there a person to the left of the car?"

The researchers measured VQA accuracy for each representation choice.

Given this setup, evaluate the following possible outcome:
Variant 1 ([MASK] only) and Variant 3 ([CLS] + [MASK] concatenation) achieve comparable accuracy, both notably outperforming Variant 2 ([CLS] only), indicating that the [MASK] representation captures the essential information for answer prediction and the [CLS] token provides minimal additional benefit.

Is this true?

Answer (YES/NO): NO